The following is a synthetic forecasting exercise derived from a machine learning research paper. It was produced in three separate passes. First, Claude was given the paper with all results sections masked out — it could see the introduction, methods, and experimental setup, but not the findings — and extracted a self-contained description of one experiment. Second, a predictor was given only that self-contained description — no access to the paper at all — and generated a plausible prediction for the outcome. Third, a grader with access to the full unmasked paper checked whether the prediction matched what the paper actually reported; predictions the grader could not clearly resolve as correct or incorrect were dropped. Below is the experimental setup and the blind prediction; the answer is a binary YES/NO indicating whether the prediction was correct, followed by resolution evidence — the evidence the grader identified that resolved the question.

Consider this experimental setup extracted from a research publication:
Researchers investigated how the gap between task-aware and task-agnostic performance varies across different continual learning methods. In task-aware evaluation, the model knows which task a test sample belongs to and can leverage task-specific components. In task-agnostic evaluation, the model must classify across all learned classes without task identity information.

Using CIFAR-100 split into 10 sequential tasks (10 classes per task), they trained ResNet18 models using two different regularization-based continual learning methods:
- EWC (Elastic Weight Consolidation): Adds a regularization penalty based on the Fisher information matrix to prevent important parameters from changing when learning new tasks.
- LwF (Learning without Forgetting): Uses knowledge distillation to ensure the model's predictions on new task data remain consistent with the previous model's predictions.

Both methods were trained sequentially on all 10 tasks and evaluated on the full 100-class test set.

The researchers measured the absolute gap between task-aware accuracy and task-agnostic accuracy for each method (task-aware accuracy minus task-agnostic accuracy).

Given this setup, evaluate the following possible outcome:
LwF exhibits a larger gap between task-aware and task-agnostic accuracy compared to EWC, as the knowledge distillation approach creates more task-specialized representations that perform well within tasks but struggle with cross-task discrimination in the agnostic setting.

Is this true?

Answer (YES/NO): YES